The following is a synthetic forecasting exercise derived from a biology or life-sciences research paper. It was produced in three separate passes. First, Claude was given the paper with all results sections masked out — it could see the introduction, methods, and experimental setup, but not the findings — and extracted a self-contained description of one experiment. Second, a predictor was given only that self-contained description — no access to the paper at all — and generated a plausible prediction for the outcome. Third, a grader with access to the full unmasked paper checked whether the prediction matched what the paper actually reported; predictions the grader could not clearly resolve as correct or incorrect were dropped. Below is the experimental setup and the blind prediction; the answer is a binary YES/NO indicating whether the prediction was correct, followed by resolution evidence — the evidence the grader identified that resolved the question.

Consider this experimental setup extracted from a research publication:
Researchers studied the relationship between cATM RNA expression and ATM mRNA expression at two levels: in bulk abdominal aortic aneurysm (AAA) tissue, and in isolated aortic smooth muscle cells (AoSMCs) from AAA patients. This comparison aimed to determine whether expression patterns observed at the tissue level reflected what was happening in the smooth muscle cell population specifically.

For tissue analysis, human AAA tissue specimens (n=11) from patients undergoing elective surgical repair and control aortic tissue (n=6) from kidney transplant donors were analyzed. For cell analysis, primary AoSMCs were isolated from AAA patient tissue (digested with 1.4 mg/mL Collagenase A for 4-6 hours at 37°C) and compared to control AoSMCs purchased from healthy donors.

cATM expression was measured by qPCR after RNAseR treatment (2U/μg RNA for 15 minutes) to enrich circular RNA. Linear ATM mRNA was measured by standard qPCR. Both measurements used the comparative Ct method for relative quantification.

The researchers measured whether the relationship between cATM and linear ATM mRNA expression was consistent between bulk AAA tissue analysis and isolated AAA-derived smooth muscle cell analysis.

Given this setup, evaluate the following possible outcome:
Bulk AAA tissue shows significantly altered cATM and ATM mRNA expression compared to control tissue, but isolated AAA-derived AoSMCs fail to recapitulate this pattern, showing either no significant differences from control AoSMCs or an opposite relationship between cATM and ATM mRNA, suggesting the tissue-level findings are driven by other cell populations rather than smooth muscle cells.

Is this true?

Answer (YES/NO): YES